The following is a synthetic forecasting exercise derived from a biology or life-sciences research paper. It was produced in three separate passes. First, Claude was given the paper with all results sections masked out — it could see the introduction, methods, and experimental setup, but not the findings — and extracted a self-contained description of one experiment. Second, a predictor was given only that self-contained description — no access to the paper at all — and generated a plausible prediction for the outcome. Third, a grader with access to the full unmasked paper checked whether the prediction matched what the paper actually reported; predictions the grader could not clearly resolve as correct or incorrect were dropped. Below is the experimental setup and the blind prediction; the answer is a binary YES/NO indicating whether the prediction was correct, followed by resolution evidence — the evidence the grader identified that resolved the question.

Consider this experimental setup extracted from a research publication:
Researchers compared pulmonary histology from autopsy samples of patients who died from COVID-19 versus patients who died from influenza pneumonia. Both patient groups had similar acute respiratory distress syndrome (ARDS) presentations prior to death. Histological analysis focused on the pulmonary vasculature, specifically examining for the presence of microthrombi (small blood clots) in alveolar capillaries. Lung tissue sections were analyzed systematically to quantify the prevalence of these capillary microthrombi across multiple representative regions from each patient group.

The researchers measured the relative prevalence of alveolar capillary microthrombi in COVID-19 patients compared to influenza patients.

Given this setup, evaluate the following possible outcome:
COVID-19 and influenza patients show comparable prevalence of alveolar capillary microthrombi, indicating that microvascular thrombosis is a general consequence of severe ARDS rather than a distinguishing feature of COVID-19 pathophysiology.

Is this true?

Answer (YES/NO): NO